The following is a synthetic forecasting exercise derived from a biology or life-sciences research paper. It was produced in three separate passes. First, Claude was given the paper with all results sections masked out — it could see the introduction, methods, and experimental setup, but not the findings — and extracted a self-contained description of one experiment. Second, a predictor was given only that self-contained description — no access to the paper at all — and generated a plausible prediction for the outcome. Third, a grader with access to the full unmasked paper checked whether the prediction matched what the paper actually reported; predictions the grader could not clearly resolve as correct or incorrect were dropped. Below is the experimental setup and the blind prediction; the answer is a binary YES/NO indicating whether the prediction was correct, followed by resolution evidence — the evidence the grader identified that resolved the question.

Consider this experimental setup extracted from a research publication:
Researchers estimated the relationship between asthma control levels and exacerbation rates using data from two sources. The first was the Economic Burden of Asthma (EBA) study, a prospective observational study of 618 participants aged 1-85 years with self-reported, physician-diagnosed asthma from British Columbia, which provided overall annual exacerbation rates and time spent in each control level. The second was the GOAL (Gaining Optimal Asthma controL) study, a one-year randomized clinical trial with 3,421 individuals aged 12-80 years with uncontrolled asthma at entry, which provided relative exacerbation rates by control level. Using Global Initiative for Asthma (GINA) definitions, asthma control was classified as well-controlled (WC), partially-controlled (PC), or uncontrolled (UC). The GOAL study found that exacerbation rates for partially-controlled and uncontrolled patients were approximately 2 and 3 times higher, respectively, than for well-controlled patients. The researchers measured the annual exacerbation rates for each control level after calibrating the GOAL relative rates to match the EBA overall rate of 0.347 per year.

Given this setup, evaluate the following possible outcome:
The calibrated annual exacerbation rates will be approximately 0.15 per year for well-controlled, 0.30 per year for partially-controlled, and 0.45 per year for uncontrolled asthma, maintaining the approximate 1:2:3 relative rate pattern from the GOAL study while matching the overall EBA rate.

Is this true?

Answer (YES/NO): NO